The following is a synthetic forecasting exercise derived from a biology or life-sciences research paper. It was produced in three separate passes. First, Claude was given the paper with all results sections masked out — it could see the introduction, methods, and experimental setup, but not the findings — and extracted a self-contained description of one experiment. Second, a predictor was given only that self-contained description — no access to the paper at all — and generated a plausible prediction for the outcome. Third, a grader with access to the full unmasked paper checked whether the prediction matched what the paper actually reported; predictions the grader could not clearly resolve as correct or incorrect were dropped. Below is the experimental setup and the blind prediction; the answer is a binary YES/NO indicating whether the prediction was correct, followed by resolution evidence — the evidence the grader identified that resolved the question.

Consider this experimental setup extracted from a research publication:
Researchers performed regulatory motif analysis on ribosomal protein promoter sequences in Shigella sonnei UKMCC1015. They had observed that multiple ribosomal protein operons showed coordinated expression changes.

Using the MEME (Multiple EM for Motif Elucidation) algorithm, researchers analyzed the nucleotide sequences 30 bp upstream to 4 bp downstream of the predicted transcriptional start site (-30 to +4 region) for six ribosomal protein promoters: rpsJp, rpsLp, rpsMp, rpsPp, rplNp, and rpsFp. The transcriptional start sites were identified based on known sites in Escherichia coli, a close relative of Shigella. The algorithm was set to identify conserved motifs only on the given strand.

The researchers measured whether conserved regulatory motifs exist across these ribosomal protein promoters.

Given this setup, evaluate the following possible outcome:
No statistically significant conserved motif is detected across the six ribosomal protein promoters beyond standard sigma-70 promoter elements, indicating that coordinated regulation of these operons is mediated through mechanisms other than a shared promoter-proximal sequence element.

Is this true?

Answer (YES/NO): NO